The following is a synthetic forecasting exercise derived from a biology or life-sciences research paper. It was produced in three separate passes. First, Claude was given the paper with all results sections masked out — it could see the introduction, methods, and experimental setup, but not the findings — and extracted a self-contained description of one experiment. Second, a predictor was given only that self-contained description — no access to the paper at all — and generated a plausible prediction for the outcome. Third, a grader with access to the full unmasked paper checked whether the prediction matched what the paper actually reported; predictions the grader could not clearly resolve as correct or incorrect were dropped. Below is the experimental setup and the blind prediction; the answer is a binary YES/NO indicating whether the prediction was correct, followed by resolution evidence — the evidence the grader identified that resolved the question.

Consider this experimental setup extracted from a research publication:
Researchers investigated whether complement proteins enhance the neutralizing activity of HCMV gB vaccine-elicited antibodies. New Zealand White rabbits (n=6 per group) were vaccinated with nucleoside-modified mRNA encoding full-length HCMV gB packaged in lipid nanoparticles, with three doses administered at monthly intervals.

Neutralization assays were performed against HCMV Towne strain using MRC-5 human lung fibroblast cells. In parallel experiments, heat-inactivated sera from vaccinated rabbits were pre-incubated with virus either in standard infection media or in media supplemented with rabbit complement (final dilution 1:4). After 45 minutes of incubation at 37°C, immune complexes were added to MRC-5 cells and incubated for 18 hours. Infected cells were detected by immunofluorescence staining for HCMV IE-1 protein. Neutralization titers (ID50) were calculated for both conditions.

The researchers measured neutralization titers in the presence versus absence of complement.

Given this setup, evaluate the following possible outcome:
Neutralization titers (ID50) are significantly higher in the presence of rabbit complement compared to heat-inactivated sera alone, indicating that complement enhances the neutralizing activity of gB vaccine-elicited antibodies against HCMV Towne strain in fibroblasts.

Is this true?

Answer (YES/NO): YES